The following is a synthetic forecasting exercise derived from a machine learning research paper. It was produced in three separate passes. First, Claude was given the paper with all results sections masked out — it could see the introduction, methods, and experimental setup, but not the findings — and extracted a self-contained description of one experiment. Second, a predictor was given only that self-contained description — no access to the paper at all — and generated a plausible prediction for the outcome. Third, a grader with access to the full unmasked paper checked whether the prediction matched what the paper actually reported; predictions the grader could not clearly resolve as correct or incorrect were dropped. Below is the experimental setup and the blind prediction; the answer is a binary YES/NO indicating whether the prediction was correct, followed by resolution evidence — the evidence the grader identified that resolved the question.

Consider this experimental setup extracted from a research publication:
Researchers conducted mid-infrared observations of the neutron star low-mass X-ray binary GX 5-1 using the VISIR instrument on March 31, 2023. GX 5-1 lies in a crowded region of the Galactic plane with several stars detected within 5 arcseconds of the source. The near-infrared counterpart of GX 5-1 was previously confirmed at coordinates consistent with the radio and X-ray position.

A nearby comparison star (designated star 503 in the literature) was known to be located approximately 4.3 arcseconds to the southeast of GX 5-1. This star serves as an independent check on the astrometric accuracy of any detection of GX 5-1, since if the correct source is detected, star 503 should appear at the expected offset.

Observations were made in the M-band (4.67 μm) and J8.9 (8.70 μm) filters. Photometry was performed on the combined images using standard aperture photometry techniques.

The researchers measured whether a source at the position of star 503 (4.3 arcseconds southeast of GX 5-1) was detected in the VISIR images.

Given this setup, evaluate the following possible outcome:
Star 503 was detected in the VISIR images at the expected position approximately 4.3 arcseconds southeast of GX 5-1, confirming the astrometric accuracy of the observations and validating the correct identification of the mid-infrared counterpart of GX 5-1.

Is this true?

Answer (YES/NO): YES